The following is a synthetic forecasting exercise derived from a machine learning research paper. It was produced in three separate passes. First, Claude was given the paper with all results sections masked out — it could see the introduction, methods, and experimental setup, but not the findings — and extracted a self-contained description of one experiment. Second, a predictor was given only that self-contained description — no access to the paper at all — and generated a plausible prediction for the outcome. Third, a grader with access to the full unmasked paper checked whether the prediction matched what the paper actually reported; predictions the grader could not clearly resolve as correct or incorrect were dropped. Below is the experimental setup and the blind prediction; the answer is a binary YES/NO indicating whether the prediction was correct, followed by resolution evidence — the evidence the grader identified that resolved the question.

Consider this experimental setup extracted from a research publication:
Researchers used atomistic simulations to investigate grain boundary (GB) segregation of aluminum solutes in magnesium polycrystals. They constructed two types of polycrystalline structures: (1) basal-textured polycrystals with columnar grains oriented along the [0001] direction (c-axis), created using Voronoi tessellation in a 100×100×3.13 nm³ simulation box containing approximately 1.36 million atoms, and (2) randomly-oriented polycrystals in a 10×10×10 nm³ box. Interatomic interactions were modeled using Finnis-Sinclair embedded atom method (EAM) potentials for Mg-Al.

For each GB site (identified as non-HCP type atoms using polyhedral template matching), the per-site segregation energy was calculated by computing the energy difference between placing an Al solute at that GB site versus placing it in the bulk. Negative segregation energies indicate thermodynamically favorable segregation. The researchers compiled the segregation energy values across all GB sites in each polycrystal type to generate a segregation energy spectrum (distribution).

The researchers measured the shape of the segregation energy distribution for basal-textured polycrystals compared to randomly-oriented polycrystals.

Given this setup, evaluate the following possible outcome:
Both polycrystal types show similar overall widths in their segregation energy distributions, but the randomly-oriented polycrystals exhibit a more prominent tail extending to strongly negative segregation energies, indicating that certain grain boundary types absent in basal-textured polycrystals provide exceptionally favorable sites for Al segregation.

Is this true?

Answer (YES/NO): NO